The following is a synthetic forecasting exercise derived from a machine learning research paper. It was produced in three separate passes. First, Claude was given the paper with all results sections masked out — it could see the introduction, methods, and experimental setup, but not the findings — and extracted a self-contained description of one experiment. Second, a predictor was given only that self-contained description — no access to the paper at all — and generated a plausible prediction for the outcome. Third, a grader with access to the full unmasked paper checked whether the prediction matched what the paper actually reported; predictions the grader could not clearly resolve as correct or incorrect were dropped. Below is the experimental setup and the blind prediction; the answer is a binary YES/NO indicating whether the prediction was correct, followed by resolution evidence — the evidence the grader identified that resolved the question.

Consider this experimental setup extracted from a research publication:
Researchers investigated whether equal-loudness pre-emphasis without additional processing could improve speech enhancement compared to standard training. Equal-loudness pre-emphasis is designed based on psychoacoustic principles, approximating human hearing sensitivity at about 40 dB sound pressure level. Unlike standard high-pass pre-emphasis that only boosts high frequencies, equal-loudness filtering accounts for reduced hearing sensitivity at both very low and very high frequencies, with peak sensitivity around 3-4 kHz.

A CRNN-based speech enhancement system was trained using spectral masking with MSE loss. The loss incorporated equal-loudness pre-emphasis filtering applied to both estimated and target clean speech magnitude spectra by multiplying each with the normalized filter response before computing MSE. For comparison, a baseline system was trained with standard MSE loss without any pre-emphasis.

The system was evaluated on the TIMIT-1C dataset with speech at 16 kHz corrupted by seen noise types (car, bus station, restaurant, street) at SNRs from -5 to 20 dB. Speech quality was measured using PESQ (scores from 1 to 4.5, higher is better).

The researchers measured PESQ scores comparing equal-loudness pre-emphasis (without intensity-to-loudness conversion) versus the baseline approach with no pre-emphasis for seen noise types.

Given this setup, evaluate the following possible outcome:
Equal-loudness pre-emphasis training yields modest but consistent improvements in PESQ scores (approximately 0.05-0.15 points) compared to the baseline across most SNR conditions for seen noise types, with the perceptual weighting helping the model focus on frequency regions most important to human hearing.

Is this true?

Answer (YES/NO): NO